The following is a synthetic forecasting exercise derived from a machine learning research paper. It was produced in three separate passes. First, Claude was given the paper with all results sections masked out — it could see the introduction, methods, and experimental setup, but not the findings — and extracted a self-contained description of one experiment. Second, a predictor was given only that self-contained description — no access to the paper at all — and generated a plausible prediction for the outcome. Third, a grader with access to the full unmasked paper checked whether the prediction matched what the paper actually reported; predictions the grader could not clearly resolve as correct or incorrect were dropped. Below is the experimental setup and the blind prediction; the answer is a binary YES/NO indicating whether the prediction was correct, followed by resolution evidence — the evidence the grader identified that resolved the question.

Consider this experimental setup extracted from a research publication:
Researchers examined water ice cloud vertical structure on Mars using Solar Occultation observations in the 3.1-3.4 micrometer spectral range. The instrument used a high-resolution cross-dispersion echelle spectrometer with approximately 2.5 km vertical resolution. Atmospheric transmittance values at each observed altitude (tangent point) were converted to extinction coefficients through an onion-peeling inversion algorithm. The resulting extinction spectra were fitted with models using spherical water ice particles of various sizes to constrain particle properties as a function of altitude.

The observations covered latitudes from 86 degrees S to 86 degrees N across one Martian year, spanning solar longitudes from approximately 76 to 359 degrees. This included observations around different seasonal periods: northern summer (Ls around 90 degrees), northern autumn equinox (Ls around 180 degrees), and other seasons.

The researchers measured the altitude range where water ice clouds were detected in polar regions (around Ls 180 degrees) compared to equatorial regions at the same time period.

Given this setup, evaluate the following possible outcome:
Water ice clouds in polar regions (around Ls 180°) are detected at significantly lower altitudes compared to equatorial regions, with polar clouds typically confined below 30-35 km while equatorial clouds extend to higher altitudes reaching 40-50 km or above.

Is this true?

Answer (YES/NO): NO